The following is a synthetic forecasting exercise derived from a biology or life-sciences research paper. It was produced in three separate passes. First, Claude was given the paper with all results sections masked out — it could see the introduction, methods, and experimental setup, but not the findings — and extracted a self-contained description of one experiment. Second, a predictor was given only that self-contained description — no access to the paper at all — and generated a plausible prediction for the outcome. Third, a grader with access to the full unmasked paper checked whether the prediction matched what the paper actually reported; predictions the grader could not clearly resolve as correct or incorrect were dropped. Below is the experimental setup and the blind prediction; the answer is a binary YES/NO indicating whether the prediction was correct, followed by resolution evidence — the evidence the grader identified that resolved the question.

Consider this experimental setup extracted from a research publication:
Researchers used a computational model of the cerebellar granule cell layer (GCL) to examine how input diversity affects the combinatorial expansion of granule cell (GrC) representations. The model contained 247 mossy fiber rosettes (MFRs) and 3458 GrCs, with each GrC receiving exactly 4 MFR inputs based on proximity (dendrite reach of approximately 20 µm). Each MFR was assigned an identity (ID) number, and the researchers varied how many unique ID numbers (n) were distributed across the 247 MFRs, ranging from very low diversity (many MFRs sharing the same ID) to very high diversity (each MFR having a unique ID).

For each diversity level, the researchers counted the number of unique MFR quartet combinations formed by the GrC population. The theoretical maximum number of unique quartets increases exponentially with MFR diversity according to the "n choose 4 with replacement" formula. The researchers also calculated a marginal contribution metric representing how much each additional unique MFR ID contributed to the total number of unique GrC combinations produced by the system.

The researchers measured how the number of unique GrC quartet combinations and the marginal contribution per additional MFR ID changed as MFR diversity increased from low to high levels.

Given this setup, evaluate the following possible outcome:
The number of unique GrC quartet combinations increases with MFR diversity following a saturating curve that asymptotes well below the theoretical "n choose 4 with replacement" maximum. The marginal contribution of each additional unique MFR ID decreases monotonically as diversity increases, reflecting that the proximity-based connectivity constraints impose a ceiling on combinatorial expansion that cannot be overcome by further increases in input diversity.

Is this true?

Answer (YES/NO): NO